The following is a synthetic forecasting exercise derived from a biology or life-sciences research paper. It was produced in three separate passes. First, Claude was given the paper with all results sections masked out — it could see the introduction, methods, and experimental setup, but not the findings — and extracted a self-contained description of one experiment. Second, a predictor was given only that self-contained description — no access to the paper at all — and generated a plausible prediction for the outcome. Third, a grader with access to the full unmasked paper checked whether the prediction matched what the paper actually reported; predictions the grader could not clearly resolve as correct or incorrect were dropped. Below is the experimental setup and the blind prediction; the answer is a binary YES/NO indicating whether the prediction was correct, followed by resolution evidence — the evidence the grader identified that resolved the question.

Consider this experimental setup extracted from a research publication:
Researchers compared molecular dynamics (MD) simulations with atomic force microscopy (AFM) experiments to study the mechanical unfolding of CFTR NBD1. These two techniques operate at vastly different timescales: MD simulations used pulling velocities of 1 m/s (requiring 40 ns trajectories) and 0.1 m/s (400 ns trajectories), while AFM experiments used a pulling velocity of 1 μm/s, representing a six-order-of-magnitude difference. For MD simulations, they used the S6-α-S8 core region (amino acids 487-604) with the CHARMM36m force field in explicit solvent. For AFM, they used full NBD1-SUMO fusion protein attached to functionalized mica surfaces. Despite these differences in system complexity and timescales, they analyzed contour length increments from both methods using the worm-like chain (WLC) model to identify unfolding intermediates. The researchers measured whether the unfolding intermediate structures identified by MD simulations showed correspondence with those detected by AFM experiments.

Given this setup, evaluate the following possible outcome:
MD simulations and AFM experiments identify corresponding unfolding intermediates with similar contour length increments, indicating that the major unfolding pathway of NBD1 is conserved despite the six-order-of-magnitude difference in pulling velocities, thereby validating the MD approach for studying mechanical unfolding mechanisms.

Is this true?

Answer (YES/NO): YES